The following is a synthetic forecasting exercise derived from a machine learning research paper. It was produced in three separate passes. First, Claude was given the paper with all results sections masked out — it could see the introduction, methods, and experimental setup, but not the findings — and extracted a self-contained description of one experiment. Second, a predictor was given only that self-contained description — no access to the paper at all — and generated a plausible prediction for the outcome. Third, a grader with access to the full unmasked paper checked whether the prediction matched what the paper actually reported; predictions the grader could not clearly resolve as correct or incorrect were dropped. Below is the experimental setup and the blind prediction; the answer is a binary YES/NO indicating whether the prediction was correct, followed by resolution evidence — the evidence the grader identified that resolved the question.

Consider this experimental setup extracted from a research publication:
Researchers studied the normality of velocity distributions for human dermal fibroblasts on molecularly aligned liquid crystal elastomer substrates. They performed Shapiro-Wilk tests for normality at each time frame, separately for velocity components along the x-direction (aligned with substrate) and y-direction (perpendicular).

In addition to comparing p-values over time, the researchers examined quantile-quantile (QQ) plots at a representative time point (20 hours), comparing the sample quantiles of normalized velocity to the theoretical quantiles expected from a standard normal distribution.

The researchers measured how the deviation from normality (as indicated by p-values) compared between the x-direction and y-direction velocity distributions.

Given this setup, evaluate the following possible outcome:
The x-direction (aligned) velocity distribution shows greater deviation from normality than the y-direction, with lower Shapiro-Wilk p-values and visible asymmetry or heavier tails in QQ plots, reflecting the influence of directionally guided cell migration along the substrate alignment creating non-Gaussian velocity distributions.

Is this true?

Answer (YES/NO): NO